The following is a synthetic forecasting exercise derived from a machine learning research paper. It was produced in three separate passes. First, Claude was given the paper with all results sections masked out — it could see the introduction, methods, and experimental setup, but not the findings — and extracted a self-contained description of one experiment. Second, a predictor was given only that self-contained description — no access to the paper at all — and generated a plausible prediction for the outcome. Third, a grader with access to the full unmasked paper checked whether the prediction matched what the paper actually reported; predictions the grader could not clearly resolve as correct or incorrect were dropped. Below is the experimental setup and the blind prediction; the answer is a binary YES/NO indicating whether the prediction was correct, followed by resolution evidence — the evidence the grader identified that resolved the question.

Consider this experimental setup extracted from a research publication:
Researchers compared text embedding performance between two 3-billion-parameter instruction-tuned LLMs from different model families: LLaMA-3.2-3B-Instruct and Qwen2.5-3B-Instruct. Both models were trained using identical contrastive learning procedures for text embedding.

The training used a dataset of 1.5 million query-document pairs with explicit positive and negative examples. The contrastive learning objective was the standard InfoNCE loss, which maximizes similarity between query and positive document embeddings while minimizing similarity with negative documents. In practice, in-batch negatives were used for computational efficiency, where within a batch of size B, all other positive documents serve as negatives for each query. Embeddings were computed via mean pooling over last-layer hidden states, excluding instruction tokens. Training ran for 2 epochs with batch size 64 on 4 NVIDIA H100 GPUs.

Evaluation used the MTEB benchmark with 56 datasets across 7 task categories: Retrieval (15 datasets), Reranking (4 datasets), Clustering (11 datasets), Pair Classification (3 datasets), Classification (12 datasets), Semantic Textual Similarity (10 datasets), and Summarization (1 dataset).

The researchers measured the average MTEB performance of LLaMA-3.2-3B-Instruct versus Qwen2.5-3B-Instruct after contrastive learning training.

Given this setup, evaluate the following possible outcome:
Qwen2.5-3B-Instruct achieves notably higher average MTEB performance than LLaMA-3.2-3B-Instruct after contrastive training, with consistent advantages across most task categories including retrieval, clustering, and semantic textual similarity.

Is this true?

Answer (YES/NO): YES